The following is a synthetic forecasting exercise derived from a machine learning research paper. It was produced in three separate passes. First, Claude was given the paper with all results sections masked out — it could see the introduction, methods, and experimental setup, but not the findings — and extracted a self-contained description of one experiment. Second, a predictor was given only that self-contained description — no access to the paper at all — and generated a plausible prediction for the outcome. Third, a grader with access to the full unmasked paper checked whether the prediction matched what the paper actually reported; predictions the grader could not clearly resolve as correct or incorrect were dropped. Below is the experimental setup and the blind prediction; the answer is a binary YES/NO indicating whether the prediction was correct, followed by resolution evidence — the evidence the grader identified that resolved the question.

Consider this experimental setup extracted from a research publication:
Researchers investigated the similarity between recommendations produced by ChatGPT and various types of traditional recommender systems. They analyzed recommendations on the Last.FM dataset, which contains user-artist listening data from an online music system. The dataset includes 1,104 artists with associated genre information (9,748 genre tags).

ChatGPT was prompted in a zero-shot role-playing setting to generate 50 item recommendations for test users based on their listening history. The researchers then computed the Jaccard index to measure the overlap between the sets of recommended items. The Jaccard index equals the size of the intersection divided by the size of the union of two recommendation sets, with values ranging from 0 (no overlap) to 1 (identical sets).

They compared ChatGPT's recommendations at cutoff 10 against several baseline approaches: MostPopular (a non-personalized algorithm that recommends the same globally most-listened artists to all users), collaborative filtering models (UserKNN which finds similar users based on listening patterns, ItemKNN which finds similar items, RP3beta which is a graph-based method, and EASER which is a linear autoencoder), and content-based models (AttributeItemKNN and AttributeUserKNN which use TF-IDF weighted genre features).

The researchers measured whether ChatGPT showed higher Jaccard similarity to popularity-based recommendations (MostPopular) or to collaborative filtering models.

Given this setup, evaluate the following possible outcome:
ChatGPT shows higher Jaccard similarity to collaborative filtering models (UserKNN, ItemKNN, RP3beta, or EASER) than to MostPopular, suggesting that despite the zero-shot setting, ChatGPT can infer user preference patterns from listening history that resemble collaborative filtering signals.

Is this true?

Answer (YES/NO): YES